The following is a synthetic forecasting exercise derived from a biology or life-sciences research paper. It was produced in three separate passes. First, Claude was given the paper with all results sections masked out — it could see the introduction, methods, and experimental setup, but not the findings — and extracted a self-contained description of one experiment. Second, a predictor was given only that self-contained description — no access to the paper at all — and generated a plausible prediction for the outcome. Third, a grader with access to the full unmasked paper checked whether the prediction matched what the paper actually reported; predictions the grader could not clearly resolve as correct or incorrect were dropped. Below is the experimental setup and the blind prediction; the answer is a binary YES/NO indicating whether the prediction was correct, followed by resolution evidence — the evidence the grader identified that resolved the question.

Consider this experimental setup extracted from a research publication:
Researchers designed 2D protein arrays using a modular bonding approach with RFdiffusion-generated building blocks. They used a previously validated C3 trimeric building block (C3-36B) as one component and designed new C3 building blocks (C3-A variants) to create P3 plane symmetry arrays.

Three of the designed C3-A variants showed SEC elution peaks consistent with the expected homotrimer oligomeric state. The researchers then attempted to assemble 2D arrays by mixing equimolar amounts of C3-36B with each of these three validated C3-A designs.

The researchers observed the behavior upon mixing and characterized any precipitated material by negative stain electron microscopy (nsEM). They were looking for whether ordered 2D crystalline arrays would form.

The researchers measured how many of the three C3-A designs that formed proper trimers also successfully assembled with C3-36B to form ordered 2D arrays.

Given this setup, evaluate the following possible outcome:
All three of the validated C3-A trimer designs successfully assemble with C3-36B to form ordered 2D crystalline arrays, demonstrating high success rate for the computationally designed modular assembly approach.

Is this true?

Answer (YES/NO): NO